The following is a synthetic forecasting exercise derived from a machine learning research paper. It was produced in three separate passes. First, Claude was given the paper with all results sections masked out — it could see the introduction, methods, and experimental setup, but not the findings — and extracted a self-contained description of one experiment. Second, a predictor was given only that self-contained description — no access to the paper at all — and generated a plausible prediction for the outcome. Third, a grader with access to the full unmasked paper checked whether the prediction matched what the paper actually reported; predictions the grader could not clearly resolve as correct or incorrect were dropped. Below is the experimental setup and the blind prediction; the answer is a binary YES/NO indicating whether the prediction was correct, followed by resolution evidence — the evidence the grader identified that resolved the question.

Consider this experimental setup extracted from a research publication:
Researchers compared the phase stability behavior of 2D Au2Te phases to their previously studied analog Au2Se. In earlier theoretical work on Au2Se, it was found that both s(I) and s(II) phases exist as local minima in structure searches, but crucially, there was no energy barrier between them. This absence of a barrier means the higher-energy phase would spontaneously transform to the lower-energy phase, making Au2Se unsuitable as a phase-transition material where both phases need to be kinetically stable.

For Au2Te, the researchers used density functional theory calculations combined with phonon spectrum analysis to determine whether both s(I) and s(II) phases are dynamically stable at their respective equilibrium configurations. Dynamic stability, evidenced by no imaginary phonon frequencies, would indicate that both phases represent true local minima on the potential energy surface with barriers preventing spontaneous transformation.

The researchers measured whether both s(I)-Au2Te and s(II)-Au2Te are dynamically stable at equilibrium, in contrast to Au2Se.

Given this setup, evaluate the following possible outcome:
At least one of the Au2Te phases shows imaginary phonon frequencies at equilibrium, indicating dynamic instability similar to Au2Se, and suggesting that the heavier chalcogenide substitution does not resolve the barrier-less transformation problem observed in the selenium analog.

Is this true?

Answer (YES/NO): NO